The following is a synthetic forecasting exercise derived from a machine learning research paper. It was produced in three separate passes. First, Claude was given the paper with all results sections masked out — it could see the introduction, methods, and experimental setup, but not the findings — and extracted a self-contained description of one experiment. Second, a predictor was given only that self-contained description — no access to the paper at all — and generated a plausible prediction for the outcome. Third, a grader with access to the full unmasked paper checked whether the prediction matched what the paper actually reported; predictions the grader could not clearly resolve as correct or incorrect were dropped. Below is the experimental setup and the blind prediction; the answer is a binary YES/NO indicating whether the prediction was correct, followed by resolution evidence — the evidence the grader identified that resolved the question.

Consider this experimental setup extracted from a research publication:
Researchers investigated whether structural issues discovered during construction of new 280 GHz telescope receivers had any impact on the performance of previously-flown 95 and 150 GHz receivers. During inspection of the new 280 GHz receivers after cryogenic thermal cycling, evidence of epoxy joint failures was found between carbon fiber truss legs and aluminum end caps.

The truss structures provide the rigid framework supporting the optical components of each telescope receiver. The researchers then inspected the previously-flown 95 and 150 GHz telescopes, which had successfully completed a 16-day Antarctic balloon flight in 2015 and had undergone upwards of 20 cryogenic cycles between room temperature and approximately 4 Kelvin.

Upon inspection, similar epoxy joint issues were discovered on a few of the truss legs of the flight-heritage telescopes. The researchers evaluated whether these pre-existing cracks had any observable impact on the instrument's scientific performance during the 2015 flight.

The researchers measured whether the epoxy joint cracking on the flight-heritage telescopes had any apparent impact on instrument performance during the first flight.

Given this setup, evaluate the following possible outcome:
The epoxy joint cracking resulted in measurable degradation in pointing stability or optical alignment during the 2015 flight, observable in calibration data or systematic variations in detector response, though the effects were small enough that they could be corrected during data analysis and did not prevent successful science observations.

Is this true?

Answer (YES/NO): NO